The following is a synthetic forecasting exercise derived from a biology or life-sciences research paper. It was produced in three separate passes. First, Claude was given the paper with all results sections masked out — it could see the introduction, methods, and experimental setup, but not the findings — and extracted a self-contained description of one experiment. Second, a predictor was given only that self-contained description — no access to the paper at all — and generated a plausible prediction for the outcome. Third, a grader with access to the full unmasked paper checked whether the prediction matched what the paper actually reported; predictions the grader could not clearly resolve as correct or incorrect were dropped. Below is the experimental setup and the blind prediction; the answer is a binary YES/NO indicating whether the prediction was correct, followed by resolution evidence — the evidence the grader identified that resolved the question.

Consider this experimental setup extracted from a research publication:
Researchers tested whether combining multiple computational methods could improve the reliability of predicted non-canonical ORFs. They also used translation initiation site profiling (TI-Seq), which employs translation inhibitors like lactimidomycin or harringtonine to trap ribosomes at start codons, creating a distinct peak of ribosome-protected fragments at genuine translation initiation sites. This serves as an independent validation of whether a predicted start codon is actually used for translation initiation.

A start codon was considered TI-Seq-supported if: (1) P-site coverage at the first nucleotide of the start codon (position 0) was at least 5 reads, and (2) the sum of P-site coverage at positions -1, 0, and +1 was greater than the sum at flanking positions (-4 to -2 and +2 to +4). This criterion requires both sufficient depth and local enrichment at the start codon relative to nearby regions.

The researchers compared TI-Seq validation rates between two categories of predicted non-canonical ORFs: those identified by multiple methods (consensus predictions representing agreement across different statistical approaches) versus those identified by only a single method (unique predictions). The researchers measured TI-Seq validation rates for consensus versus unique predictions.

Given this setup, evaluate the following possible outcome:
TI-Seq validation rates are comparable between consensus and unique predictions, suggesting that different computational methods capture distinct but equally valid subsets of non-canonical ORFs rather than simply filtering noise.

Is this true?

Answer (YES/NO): NO